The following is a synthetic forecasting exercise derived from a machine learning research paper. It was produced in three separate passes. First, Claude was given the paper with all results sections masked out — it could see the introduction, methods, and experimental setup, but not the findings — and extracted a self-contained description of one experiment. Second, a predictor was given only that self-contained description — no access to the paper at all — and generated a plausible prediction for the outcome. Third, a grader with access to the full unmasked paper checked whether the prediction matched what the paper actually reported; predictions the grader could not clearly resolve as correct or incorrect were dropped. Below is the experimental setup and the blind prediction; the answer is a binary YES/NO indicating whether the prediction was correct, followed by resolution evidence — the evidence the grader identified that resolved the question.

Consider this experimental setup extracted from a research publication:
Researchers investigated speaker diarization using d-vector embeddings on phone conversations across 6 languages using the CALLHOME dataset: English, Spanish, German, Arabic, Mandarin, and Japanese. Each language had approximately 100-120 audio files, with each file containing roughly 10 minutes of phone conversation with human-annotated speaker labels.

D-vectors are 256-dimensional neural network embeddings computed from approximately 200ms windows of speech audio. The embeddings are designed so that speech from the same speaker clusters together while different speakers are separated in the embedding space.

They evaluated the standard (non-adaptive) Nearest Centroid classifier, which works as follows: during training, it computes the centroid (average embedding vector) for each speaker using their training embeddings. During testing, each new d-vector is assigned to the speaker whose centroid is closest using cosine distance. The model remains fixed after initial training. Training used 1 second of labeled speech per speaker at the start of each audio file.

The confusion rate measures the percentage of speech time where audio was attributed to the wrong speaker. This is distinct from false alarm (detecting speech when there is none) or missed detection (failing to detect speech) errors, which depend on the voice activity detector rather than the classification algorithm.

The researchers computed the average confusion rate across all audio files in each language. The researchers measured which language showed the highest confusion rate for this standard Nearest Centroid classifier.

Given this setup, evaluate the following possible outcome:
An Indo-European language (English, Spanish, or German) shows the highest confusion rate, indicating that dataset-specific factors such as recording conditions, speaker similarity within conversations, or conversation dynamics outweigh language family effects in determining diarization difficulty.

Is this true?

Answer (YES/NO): NO